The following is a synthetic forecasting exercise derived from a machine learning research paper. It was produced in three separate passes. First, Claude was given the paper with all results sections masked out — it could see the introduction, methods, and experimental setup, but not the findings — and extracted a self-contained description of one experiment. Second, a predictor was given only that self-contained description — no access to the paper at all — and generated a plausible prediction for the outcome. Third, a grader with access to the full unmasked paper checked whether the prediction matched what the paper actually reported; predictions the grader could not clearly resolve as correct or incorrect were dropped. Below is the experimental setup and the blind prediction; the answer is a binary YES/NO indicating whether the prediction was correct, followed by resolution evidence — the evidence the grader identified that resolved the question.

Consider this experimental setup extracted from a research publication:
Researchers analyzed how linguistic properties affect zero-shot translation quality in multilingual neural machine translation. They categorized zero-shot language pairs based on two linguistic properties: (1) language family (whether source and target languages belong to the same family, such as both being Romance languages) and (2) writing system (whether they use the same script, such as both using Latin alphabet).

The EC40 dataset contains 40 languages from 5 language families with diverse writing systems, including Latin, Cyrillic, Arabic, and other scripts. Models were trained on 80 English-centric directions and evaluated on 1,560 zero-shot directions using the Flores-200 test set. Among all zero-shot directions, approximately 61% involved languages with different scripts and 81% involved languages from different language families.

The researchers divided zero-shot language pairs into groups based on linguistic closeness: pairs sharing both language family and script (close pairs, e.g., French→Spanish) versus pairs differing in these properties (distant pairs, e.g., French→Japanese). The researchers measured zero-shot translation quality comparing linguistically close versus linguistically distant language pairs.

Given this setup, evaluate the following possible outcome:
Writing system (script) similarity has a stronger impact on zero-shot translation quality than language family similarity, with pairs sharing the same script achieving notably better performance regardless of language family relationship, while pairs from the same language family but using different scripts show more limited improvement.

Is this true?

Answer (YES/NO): NO